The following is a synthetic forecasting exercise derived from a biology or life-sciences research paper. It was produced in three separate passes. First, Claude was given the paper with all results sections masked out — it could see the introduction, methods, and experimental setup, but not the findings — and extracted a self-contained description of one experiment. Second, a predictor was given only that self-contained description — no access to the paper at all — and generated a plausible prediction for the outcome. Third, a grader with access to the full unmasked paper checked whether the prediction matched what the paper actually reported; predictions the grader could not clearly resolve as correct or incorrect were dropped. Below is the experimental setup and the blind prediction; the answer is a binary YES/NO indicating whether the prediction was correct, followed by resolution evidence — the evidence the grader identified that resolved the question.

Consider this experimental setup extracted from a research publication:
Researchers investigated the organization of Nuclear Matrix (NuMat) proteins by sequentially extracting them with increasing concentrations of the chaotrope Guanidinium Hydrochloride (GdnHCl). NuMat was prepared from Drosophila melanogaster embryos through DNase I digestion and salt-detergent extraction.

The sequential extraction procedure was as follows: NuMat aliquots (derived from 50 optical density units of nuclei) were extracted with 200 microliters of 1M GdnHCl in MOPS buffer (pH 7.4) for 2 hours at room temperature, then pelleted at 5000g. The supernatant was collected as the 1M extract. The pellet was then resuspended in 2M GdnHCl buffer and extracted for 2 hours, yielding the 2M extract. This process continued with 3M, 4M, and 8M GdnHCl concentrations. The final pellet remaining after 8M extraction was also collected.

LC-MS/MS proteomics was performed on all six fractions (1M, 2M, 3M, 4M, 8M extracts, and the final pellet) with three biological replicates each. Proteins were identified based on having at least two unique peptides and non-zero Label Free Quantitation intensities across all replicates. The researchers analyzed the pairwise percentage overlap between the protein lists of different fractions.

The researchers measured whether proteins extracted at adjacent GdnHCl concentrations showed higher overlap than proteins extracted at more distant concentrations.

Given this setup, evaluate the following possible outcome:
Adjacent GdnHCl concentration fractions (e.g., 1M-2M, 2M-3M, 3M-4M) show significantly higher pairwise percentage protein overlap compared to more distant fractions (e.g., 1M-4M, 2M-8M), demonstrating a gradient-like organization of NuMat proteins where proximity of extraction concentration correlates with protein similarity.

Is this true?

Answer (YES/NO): YES